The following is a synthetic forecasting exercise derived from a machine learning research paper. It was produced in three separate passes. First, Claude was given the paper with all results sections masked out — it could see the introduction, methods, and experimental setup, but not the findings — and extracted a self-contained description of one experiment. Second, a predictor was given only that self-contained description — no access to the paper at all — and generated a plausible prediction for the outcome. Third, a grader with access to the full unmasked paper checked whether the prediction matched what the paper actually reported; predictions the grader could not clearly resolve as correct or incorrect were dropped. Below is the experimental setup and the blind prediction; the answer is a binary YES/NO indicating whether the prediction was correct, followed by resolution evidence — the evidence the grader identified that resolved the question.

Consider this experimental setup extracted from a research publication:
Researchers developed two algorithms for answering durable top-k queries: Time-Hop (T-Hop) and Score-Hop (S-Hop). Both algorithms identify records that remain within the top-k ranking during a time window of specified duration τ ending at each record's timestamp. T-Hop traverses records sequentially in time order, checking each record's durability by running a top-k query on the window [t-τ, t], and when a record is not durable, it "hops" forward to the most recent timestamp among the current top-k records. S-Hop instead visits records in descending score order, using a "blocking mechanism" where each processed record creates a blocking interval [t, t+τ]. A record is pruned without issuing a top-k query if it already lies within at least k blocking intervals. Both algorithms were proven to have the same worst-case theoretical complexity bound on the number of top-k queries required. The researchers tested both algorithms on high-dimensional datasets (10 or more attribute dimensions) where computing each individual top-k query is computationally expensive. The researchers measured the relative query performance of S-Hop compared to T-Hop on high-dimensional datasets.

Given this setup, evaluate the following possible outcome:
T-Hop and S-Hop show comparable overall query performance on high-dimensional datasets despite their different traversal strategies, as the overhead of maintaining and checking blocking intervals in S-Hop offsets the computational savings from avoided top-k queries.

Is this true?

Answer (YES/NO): NO